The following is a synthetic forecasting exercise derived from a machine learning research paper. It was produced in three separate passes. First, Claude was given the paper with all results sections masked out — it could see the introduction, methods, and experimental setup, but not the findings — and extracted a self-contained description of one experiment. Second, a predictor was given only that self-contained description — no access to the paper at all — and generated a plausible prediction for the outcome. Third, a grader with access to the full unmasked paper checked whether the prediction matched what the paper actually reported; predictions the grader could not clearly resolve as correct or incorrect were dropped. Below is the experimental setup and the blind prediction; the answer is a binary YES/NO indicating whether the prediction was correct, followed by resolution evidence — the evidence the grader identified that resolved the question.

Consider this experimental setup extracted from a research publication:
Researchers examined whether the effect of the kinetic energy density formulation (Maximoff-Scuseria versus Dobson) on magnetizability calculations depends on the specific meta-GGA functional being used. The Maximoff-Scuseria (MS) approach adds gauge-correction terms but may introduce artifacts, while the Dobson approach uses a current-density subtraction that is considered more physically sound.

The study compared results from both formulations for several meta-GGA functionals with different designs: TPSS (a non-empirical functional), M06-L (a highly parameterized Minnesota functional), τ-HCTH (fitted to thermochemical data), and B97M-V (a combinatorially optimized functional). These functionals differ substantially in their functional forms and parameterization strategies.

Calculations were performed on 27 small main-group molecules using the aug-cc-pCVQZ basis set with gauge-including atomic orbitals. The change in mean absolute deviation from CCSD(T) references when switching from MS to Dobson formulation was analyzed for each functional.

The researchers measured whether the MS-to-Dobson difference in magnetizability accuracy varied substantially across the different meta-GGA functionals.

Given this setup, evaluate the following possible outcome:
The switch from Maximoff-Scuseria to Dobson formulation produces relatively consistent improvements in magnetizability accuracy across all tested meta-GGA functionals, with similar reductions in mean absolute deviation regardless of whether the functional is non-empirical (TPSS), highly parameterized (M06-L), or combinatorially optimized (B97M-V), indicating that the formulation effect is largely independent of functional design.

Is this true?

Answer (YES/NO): NO